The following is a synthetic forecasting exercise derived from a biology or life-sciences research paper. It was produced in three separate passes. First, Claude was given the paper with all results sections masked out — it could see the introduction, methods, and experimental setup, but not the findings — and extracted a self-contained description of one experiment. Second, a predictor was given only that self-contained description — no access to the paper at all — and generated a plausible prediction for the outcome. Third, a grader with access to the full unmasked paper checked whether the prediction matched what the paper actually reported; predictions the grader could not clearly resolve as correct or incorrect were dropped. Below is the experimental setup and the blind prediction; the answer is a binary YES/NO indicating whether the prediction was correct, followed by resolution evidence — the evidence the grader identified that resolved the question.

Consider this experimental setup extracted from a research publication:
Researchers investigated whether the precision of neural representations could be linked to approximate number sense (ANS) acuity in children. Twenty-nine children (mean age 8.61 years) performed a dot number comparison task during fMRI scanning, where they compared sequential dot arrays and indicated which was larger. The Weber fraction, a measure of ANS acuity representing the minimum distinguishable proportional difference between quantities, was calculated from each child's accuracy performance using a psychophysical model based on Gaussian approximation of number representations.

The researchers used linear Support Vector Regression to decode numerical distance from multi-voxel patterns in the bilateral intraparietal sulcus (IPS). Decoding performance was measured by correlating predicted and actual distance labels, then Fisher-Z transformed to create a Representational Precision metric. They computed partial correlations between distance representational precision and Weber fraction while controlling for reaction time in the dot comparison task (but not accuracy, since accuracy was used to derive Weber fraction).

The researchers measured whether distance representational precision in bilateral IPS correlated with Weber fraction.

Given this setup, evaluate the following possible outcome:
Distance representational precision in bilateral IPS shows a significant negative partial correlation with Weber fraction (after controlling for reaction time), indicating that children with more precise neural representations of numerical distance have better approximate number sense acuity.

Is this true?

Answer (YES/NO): YES